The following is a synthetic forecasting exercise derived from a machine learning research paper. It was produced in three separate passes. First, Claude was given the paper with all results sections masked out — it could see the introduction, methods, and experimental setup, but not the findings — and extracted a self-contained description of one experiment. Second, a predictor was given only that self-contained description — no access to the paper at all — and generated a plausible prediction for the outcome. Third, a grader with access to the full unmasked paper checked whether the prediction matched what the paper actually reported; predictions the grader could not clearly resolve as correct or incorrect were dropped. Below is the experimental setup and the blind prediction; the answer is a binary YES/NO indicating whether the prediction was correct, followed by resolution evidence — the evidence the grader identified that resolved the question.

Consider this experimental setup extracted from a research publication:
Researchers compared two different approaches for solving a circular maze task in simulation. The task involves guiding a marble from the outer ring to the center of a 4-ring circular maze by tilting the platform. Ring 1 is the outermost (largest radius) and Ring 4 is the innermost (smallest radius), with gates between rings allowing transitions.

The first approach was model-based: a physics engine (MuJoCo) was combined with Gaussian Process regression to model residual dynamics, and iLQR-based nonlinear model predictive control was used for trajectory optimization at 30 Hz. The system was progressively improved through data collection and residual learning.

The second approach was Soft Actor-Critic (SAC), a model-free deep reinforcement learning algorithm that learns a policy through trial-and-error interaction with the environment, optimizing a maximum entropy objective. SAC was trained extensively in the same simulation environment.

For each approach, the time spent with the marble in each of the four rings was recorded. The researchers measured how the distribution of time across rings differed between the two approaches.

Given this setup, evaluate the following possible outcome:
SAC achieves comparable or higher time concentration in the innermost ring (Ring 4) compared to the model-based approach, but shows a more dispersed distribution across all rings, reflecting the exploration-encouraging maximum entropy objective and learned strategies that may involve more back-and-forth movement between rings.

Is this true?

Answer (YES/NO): NO